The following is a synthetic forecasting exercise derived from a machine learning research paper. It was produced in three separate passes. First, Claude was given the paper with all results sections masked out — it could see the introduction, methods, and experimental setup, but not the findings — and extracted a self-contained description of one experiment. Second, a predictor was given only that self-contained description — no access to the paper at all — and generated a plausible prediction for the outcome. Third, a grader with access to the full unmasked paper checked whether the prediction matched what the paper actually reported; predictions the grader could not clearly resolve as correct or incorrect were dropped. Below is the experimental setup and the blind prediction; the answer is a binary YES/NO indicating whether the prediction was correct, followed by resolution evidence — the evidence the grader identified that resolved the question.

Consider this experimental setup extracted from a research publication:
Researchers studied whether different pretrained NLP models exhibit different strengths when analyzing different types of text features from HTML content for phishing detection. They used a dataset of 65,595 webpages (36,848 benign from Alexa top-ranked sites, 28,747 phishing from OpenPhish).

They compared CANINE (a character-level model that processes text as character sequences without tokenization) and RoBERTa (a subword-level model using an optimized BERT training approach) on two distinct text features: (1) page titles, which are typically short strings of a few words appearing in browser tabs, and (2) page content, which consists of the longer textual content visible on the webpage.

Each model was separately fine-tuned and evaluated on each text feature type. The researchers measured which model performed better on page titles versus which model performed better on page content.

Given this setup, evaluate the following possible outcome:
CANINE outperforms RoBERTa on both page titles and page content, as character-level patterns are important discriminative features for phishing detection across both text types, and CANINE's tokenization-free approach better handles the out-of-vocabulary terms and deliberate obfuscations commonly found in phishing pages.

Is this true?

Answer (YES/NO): NO